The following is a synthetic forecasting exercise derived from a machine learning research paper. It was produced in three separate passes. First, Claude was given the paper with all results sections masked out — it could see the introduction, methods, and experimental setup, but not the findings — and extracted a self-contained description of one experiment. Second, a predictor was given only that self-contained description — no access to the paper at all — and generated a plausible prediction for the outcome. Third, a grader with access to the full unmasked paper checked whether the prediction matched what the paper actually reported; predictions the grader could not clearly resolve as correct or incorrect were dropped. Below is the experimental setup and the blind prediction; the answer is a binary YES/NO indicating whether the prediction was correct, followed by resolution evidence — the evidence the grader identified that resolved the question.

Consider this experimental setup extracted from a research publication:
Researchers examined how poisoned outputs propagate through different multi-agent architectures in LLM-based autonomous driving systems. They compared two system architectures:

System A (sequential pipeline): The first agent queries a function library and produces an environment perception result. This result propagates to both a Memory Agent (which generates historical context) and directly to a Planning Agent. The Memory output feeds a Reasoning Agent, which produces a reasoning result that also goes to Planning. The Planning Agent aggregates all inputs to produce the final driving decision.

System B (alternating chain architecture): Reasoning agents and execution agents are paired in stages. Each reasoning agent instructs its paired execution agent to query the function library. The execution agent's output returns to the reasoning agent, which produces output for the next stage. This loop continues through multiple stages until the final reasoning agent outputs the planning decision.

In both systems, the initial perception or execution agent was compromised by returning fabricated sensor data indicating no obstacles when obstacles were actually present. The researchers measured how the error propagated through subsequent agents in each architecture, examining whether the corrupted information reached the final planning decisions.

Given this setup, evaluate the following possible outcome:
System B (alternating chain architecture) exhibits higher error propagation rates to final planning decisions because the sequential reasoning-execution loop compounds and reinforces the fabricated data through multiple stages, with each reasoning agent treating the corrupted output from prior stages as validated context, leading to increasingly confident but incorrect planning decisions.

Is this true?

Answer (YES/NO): NO